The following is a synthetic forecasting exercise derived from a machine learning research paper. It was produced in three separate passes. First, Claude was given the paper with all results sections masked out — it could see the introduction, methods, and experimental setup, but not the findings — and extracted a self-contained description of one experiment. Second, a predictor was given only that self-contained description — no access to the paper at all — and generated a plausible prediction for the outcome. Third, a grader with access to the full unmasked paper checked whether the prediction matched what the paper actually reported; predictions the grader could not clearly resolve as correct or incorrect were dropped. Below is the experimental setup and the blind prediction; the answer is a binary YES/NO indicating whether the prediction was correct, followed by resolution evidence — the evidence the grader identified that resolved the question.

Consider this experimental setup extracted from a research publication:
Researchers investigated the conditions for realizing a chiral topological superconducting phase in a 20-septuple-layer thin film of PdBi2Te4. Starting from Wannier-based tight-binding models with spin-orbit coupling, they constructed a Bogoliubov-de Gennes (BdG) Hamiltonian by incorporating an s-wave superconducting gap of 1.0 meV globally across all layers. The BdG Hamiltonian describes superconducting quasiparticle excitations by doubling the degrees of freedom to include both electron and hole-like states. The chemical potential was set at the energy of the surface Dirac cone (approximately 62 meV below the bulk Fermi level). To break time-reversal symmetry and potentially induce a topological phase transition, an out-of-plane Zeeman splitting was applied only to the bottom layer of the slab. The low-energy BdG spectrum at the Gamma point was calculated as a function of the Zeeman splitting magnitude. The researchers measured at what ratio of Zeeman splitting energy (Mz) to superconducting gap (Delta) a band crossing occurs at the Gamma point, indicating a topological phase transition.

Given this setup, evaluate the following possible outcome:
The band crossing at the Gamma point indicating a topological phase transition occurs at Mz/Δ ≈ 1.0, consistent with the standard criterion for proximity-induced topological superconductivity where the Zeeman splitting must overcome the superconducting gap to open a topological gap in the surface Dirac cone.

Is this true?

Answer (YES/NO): NO